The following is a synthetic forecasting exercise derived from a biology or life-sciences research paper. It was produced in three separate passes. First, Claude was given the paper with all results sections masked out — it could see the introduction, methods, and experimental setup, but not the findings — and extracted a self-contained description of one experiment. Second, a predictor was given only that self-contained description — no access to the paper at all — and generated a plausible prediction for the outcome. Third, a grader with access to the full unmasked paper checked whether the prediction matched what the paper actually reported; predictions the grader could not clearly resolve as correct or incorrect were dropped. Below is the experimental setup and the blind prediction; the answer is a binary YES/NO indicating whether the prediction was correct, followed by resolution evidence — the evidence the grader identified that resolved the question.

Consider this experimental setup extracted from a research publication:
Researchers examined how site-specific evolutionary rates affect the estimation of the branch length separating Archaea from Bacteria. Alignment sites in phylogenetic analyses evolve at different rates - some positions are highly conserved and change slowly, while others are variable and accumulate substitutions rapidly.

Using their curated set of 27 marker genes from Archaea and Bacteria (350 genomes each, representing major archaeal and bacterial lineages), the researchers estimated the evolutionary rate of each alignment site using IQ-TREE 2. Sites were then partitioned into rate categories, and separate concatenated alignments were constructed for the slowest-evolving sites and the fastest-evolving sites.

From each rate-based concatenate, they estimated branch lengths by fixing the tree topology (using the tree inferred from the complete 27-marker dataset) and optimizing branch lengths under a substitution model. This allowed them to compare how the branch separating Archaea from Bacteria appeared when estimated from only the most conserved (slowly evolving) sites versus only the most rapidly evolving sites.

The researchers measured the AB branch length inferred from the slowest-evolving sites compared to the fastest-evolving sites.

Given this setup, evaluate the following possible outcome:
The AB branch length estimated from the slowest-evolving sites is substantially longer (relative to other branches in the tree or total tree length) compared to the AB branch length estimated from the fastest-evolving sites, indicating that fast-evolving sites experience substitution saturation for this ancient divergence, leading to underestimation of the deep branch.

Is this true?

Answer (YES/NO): YES